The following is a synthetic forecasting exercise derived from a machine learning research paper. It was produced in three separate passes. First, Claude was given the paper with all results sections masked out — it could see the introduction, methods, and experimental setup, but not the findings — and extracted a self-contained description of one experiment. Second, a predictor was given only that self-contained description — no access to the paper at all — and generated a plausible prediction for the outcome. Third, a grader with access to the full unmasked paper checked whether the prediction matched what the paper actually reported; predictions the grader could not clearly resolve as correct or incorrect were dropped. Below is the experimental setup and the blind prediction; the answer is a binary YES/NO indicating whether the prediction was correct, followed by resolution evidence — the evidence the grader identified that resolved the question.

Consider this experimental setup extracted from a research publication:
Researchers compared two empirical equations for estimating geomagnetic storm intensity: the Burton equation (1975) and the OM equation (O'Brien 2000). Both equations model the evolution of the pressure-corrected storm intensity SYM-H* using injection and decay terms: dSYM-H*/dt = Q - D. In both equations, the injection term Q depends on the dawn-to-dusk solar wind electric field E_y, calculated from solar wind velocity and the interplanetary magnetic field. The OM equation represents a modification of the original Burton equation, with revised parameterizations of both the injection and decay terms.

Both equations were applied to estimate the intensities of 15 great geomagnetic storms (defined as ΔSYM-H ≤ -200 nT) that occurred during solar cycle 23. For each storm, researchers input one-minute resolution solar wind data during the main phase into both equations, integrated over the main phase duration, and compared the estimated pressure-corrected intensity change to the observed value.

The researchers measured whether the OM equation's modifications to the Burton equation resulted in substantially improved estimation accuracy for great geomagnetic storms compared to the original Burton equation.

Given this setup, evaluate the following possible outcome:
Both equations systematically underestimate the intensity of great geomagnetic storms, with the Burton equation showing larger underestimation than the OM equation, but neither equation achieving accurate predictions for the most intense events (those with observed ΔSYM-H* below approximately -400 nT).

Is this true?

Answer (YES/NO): NO